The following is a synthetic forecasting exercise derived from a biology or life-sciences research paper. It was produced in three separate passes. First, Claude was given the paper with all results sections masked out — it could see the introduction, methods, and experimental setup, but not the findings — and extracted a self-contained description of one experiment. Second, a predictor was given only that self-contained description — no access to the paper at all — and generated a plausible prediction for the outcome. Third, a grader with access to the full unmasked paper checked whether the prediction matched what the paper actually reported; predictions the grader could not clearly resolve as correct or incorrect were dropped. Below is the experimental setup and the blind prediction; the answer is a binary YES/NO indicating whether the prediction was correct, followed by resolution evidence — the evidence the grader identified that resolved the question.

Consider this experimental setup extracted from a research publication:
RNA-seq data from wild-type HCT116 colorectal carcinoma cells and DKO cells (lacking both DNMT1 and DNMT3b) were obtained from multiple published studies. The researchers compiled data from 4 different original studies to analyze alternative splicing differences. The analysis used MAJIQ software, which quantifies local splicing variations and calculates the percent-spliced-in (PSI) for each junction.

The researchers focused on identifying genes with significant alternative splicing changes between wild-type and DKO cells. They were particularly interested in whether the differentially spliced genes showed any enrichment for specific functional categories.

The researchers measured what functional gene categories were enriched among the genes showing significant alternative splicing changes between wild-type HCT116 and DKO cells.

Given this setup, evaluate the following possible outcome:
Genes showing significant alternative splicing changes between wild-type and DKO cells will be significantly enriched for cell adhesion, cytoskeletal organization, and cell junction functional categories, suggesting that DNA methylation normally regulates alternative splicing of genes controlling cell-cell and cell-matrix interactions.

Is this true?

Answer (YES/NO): NO